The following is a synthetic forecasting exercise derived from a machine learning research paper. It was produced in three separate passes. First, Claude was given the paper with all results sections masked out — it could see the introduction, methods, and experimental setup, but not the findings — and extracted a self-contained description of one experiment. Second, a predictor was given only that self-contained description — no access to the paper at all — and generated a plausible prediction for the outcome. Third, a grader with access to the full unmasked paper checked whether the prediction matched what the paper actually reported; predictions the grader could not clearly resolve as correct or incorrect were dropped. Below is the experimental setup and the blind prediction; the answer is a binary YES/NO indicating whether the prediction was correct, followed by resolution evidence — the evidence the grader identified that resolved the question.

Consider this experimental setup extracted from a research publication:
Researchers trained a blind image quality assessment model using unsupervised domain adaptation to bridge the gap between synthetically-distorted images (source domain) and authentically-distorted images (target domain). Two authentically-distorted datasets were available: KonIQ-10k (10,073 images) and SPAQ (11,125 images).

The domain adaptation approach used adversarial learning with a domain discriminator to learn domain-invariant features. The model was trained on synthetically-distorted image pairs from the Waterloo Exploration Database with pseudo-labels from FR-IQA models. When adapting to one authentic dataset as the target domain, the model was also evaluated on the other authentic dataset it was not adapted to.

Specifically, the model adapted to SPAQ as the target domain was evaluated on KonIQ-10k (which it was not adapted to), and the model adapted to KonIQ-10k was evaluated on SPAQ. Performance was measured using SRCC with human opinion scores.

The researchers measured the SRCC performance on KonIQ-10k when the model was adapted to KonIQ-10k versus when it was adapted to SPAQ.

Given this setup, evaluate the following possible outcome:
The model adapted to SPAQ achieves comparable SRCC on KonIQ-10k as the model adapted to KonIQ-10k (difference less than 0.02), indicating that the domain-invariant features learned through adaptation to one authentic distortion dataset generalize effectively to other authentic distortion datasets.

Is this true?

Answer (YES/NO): YES